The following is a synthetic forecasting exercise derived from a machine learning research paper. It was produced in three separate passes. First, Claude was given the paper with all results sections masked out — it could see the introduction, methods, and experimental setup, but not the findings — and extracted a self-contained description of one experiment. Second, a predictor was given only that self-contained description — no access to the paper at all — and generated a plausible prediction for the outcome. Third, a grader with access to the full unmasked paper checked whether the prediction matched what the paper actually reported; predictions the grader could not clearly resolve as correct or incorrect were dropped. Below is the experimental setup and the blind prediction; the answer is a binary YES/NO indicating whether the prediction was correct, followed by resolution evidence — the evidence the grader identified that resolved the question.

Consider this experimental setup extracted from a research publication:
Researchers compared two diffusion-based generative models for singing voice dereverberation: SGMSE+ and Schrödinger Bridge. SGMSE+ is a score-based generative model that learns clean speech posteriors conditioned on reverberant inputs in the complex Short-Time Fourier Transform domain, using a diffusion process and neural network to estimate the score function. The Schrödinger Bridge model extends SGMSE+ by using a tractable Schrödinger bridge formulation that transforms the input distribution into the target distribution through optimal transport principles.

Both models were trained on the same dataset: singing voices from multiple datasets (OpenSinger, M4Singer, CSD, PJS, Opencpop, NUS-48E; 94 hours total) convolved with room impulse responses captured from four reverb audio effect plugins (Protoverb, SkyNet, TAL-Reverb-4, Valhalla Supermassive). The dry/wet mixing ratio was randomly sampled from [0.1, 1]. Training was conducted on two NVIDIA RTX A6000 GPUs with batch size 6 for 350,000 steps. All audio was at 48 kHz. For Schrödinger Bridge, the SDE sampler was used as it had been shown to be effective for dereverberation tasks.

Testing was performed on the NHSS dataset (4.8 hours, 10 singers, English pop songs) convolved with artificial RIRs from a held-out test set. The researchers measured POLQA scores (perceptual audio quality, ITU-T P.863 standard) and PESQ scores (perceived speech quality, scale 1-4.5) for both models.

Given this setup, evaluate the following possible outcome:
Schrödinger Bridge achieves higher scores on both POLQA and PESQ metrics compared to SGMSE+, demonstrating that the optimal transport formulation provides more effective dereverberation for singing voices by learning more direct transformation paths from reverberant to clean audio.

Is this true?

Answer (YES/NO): NO